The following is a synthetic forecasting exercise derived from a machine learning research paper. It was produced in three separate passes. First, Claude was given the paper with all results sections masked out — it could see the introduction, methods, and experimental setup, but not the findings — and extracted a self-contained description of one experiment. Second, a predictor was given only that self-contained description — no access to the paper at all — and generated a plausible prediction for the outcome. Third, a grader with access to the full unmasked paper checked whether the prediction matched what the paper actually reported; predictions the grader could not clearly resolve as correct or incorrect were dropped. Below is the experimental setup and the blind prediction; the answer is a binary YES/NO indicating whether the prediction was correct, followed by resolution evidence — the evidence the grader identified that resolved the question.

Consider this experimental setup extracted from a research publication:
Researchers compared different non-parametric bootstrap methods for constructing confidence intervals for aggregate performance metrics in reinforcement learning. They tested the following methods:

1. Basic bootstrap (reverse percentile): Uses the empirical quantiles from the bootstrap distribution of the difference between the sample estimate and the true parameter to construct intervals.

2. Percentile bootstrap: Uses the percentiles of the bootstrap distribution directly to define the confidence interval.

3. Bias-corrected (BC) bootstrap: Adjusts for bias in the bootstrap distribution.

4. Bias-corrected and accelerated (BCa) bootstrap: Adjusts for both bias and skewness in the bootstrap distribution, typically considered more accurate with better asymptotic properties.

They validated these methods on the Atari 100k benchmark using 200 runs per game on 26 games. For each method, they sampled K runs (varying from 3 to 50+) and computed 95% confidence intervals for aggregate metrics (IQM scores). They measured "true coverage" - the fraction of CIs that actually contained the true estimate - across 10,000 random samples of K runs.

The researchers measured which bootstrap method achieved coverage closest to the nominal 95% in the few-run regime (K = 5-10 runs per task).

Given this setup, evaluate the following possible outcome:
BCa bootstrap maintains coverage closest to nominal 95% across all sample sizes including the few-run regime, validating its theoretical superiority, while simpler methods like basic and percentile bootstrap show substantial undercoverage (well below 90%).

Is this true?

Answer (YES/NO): NO